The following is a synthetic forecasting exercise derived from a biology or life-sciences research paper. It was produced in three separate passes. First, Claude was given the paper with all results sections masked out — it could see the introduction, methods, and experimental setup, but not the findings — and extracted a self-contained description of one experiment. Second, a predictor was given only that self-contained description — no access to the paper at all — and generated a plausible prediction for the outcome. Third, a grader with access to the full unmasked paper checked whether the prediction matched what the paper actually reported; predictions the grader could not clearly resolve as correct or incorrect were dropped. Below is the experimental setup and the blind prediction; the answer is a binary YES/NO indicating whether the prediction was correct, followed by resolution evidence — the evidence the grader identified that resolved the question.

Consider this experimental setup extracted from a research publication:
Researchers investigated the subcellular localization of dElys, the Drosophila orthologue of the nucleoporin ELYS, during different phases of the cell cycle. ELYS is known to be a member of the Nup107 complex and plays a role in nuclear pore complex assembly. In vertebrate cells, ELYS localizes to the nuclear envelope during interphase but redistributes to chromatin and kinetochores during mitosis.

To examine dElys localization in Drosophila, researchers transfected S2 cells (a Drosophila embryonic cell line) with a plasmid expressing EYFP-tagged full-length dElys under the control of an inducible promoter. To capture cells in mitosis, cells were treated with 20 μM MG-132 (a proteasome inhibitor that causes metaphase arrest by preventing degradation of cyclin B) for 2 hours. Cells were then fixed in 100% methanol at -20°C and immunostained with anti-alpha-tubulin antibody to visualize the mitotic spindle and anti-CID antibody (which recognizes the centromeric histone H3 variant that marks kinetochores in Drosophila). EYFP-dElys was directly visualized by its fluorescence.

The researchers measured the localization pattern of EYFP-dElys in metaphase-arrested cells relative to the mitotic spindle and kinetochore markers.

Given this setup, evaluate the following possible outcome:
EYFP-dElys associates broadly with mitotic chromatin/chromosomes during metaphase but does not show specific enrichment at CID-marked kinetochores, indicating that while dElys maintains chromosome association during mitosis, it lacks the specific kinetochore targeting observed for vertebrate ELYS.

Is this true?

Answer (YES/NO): YES